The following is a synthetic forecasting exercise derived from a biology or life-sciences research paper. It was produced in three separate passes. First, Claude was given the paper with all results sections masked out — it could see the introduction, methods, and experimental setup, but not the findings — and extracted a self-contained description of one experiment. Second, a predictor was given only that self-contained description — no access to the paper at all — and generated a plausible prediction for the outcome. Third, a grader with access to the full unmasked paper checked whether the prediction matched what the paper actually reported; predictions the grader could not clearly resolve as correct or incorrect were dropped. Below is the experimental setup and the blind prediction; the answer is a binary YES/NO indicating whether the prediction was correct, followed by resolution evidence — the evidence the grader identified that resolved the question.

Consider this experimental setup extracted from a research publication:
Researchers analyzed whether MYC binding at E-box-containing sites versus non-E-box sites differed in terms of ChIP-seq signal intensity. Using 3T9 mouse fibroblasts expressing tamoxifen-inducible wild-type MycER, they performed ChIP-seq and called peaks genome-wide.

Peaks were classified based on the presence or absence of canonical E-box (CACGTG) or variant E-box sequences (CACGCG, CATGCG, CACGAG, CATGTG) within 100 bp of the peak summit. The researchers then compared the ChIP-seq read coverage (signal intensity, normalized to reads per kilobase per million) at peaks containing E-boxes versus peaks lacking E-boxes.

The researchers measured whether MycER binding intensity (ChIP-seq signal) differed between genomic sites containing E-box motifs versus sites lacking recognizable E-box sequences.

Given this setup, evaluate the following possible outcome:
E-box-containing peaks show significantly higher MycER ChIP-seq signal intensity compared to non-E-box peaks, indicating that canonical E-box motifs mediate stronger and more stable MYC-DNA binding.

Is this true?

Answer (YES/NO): YES